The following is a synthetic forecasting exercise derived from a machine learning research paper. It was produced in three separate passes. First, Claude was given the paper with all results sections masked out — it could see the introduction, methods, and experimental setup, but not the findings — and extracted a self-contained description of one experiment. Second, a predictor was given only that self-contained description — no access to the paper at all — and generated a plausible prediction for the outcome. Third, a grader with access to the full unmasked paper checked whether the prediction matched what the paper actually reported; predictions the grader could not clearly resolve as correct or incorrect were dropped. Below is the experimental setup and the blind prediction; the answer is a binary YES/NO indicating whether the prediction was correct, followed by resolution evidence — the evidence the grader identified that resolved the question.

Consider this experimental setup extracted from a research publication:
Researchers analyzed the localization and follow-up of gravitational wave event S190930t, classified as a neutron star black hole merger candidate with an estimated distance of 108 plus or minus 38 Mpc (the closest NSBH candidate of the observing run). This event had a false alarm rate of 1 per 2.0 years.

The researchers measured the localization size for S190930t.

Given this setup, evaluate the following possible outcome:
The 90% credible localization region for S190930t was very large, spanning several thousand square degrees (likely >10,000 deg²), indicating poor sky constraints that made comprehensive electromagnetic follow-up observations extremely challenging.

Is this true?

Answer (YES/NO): YES